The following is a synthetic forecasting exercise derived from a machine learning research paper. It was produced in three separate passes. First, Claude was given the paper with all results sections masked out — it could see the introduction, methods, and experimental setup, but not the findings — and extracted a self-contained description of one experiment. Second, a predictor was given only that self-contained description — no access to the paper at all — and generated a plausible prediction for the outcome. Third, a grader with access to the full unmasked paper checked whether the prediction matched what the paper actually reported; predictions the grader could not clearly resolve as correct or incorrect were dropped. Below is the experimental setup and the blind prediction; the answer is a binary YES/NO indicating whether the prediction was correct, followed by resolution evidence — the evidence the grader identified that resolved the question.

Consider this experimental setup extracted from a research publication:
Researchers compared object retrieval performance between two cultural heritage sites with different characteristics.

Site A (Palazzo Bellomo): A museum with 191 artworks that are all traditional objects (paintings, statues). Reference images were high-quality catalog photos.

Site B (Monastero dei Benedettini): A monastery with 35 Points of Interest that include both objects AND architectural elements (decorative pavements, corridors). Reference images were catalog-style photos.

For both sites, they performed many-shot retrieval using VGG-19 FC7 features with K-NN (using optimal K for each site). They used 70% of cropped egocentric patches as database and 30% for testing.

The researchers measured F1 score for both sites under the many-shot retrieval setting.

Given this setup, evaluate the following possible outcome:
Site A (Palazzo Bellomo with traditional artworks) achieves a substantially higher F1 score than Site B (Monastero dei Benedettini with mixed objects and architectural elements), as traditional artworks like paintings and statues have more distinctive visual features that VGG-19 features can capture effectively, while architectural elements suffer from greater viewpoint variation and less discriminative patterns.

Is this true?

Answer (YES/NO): NO